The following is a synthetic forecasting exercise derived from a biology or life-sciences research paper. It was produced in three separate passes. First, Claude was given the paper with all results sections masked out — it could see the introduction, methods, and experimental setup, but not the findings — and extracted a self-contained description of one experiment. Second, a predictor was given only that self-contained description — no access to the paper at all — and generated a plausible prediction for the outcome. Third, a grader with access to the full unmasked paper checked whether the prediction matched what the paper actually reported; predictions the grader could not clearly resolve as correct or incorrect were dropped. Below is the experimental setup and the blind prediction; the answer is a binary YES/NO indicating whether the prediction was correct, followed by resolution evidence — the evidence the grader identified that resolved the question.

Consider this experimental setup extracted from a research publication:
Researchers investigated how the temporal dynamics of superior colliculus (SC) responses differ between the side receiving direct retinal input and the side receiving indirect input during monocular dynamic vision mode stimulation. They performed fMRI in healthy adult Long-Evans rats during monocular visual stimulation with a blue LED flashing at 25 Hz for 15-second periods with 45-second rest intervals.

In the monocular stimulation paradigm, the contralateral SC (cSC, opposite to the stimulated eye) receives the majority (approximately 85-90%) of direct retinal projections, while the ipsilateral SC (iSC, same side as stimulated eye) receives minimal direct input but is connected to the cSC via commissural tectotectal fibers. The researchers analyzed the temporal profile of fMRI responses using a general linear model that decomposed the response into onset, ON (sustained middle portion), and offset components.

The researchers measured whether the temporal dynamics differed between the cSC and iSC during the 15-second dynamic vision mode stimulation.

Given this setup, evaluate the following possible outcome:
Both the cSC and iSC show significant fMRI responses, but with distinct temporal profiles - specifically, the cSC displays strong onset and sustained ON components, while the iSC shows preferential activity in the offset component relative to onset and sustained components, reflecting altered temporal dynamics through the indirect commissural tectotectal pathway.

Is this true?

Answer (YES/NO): NO